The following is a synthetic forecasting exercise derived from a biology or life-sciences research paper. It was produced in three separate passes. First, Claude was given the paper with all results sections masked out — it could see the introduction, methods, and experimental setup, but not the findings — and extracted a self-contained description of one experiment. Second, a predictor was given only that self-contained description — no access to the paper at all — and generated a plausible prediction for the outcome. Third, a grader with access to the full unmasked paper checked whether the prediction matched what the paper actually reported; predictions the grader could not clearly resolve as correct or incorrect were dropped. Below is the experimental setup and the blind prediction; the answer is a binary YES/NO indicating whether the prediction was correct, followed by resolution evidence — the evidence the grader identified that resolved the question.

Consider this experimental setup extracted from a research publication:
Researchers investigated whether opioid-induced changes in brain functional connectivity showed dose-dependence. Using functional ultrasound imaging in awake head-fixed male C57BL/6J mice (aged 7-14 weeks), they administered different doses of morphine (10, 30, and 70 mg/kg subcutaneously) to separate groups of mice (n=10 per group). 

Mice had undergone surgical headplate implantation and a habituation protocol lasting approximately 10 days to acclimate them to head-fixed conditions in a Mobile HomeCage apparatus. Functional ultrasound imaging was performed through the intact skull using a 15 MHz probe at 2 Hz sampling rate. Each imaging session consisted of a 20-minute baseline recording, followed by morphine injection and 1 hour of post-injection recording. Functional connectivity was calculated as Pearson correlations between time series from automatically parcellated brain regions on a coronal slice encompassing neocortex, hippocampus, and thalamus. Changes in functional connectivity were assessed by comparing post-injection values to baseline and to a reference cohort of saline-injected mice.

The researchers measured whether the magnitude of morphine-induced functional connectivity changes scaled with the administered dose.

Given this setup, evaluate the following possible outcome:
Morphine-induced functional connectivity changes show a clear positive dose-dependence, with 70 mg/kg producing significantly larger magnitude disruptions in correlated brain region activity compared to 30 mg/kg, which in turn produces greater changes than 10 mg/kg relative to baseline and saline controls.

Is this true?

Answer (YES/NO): YES